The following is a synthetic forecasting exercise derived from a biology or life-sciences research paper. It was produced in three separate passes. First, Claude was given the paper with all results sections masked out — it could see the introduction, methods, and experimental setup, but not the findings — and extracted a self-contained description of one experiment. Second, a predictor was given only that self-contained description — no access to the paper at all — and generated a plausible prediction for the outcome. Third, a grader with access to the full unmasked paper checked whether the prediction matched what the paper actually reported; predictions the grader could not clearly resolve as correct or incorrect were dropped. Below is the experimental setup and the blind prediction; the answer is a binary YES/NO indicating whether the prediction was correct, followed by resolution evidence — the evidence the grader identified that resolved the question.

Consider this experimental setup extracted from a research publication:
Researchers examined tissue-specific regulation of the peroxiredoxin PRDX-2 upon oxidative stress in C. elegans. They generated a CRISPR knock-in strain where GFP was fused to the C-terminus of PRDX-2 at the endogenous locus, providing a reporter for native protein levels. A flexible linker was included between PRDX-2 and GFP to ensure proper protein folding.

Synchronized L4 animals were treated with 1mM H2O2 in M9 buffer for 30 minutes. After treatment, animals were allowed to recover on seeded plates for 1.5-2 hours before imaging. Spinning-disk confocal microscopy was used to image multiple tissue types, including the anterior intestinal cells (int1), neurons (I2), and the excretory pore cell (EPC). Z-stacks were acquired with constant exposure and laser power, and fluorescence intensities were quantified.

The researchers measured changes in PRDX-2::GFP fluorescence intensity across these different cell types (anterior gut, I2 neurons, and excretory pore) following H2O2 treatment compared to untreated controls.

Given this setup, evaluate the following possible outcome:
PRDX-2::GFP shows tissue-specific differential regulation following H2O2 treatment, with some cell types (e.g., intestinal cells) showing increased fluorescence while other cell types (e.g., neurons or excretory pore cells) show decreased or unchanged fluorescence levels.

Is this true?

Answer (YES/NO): NO